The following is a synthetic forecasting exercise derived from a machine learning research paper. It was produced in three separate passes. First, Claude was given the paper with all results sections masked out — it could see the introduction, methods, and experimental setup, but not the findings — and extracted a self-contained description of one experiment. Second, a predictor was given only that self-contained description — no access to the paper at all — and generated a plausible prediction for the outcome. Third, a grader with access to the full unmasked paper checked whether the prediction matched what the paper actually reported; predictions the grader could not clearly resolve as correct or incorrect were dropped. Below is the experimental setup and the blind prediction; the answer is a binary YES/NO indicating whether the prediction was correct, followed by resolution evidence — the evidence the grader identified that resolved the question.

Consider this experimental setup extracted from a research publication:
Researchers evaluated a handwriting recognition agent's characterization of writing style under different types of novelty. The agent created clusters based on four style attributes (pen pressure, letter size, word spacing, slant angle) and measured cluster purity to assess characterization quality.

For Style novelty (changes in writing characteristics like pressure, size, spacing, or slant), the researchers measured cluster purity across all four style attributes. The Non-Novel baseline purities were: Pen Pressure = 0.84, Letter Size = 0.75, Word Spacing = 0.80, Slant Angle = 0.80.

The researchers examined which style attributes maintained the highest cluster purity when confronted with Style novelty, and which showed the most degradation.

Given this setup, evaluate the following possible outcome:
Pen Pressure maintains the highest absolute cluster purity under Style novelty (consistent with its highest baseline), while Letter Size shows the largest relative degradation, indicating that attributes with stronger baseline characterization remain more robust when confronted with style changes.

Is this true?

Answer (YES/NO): NO